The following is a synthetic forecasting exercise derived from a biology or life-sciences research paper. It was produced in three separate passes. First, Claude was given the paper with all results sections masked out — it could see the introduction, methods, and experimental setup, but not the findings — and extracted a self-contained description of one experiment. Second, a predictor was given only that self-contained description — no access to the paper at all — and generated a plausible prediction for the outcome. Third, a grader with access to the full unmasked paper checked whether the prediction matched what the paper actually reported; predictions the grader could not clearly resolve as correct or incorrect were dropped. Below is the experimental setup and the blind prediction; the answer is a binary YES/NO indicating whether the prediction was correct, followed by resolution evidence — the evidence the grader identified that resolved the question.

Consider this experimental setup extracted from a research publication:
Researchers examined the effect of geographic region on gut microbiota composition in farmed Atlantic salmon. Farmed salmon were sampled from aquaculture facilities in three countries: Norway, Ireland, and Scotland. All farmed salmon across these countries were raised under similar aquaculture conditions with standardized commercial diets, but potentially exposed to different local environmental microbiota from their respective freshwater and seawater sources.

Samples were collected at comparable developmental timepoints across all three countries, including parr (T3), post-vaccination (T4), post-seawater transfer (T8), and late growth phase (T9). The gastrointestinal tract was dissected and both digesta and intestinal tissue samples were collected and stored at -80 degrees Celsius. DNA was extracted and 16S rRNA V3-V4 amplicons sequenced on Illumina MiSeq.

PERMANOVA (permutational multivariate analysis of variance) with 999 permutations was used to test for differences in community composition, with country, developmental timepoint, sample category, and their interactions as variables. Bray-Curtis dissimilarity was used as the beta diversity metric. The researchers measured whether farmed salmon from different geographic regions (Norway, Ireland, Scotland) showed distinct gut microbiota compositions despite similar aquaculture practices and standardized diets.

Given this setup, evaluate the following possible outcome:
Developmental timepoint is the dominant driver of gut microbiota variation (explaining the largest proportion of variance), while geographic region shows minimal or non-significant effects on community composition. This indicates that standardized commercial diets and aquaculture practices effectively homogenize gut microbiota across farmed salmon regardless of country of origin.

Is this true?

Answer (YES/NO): NO